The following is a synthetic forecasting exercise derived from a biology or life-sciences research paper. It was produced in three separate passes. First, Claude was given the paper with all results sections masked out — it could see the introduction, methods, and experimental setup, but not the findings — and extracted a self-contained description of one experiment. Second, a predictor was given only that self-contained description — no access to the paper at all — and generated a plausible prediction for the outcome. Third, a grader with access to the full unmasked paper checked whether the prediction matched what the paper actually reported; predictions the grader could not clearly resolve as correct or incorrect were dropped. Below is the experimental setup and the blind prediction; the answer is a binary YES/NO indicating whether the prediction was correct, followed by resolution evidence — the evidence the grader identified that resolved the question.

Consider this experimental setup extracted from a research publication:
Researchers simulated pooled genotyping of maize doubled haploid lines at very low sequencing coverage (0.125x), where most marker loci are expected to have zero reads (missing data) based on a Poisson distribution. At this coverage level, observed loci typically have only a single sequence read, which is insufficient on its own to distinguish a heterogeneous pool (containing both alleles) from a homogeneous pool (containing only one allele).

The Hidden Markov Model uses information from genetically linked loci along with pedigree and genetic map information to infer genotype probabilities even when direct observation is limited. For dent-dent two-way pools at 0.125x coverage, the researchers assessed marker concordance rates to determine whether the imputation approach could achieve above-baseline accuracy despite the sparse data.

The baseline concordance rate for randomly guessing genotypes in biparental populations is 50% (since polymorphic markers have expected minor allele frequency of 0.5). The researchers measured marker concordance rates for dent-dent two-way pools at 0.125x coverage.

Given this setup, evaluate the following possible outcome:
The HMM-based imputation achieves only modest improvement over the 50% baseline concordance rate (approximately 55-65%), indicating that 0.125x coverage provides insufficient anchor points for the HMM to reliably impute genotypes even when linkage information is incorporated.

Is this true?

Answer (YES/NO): NO